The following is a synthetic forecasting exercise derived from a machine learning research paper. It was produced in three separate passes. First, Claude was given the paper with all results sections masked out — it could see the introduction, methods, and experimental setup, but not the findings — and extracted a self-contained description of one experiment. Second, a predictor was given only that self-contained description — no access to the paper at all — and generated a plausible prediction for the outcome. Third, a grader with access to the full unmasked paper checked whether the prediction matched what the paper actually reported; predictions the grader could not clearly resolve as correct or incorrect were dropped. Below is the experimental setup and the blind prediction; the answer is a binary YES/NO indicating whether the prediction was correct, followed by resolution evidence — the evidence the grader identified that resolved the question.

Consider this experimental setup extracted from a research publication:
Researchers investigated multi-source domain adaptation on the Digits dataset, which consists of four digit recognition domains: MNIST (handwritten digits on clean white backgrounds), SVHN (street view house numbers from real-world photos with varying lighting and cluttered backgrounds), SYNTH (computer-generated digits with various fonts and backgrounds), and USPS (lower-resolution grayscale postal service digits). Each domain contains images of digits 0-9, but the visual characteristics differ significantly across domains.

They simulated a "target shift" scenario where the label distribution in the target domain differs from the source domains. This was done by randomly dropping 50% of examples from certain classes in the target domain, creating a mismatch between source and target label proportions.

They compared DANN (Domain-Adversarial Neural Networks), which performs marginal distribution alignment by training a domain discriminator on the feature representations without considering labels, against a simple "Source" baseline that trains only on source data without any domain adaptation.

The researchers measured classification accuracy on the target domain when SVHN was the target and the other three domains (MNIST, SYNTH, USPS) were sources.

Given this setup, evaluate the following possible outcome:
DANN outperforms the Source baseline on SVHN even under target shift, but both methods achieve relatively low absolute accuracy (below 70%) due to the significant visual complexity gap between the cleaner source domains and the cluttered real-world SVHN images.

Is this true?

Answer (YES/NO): YES